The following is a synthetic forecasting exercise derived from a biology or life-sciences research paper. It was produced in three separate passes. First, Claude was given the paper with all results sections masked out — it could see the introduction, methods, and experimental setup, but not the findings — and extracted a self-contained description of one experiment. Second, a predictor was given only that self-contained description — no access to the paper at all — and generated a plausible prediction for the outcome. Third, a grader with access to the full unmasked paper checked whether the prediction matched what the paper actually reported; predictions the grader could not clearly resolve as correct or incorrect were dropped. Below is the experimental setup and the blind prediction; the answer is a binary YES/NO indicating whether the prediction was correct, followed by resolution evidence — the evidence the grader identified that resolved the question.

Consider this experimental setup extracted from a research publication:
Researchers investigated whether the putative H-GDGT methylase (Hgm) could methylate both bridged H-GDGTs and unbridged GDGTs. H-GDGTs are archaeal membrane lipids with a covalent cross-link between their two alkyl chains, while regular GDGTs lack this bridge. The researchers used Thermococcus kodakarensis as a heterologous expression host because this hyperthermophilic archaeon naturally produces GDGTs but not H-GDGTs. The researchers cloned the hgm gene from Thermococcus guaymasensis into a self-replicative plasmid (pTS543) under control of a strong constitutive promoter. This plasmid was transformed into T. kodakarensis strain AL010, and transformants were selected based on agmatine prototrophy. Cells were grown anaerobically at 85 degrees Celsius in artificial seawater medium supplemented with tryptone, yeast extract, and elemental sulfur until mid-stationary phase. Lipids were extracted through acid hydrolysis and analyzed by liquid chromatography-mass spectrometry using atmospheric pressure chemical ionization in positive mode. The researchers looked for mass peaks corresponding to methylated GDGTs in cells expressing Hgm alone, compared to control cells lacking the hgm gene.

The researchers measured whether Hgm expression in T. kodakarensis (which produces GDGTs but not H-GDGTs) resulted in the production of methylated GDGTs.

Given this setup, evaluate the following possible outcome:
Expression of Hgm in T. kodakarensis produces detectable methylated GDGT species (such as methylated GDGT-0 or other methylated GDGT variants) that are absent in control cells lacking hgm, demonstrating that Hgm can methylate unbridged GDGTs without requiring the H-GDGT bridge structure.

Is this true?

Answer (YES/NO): YES